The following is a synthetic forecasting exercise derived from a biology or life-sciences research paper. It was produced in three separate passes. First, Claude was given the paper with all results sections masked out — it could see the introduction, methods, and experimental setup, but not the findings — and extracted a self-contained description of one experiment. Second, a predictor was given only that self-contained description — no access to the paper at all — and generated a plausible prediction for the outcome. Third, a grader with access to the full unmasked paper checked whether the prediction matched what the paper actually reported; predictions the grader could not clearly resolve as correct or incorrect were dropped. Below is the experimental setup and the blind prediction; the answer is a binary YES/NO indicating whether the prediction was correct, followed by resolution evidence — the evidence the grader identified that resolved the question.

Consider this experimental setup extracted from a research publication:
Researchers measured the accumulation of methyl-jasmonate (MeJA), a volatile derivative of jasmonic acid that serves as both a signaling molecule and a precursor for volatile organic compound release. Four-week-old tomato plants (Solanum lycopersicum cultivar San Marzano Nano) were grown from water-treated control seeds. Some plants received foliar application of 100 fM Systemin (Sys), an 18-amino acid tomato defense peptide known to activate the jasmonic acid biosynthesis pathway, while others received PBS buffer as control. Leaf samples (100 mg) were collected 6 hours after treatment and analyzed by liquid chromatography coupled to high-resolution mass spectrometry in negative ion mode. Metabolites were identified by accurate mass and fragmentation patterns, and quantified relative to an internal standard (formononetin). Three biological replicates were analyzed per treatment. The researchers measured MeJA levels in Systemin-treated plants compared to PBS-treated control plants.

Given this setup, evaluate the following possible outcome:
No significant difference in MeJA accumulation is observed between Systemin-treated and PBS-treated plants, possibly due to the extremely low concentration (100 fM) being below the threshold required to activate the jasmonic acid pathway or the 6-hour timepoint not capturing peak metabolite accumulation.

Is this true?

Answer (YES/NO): YES